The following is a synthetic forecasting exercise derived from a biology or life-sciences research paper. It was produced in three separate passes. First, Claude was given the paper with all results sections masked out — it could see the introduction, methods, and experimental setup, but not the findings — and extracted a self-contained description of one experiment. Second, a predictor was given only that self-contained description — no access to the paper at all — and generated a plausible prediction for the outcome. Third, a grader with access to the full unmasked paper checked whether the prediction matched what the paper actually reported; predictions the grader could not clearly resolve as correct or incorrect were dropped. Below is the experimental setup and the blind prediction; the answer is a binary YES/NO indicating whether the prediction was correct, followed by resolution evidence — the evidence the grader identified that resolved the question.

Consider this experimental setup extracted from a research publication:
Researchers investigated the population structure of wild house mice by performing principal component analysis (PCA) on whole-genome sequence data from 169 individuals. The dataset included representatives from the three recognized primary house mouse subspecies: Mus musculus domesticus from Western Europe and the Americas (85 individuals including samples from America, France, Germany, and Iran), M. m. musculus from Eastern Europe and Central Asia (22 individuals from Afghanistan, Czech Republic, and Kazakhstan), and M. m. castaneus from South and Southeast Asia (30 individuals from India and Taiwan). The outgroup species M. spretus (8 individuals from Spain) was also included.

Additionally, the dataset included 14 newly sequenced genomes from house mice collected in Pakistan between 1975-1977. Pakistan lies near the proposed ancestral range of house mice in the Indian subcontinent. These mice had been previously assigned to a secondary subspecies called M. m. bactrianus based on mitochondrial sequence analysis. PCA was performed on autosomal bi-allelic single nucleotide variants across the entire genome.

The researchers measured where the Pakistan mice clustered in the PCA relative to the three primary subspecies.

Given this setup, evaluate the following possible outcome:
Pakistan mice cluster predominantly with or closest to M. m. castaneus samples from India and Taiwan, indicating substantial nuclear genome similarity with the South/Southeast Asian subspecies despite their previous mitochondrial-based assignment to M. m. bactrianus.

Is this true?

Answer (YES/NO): YES